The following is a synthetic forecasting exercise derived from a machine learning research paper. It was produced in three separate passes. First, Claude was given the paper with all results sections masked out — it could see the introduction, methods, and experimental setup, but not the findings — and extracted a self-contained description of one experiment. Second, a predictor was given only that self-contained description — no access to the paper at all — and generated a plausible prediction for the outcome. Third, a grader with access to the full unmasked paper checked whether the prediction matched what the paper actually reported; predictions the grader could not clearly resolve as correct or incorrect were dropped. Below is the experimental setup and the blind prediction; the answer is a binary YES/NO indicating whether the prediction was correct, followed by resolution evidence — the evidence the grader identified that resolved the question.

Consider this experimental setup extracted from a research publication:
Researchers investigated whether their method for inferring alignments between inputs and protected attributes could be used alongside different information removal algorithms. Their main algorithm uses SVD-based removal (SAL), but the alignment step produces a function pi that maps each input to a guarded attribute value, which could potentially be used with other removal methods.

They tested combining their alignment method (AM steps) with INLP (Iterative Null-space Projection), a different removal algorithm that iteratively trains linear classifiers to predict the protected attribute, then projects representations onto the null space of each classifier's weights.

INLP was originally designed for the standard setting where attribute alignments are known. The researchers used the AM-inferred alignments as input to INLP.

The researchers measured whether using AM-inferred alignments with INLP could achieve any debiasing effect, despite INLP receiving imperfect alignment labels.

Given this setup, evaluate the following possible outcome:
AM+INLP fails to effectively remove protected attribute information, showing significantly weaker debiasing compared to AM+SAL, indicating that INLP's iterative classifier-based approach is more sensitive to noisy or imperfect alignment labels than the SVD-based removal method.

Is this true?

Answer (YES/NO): NO